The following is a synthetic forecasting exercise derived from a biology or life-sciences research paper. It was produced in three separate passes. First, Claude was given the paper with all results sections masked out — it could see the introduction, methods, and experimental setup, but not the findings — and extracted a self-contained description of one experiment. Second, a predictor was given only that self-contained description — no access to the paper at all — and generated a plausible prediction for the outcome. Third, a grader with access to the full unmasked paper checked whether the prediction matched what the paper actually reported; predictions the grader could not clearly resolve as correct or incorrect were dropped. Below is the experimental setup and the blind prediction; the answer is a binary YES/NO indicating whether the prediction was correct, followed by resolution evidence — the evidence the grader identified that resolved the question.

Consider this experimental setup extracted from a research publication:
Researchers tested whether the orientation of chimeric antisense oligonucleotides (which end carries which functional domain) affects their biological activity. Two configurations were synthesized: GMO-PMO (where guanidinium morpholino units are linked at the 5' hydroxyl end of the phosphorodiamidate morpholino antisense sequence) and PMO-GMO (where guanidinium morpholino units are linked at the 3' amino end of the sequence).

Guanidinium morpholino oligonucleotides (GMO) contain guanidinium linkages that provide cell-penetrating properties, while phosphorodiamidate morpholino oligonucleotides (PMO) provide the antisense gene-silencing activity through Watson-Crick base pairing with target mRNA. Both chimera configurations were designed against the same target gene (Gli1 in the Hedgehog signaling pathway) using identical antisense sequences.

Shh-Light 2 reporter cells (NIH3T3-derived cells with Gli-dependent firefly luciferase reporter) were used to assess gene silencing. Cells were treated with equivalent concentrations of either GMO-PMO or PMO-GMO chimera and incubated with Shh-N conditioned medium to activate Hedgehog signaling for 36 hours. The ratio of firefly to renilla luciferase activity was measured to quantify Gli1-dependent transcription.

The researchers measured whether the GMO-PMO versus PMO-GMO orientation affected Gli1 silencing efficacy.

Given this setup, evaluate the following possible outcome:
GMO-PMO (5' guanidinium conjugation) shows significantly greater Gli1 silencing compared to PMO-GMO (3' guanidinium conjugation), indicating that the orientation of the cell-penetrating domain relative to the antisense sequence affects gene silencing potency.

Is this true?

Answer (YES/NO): NO